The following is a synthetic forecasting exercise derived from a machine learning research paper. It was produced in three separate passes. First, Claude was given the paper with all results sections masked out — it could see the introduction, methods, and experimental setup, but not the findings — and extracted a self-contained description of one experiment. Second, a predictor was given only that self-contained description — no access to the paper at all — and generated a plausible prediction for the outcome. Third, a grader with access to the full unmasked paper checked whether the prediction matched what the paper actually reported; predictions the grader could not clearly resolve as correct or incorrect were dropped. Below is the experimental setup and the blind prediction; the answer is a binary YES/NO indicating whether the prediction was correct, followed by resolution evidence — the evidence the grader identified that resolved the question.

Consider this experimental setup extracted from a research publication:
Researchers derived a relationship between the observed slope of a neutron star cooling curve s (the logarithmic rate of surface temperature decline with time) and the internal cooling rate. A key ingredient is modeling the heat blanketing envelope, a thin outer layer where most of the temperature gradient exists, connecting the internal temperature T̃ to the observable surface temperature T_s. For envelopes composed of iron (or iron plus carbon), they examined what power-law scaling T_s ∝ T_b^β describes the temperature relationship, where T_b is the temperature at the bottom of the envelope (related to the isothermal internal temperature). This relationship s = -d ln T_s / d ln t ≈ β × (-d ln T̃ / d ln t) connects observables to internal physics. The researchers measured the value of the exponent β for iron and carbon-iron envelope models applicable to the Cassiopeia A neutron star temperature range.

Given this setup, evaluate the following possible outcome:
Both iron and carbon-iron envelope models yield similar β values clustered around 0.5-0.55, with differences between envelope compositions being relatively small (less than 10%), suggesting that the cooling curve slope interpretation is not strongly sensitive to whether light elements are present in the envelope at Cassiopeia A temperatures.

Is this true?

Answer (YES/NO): YES